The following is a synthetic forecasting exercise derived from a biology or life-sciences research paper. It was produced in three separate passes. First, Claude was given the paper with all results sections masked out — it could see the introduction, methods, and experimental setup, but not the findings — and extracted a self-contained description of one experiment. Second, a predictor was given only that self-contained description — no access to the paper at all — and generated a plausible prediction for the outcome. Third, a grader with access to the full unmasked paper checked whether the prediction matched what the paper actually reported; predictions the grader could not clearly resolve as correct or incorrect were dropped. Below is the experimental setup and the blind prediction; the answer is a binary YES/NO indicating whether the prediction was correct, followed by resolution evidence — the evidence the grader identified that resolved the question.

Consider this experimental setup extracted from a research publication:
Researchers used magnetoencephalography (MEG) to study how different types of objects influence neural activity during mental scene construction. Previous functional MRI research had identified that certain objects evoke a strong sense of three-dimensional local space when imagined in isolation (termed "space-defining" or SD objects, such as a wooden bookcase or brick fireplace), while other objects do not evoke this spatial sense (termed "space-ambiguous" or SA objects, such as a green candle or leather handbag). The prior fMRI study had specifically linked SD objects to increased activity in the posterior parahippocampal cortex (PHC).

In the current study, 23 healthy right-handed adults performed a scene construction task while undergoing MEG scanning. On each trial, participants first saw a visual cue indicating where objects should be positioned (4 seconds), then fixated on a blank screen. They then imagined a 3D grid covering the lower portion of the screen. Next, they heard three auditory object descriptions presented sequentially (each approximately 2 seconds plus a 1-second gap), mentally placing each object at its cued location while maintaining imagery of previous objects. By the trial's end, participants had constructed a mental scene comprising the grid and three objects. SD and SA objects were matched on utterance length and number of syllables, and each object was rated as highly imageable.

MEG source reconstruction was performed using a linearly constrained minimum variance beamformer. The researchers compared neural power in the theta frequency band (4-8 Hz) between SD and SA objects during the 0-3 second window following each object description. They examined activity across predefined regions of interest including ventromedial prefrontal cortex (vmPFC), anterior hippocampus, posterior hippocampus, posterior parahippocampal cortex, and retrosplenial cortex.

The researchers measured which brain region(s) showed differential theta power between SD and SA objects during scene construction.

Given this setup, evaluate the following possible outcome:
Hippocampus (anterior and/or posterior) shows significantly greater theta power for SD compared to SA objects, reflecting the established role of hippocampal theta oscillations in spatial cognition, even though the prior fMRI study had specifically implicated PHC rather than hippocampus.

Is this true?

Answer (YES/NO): NO